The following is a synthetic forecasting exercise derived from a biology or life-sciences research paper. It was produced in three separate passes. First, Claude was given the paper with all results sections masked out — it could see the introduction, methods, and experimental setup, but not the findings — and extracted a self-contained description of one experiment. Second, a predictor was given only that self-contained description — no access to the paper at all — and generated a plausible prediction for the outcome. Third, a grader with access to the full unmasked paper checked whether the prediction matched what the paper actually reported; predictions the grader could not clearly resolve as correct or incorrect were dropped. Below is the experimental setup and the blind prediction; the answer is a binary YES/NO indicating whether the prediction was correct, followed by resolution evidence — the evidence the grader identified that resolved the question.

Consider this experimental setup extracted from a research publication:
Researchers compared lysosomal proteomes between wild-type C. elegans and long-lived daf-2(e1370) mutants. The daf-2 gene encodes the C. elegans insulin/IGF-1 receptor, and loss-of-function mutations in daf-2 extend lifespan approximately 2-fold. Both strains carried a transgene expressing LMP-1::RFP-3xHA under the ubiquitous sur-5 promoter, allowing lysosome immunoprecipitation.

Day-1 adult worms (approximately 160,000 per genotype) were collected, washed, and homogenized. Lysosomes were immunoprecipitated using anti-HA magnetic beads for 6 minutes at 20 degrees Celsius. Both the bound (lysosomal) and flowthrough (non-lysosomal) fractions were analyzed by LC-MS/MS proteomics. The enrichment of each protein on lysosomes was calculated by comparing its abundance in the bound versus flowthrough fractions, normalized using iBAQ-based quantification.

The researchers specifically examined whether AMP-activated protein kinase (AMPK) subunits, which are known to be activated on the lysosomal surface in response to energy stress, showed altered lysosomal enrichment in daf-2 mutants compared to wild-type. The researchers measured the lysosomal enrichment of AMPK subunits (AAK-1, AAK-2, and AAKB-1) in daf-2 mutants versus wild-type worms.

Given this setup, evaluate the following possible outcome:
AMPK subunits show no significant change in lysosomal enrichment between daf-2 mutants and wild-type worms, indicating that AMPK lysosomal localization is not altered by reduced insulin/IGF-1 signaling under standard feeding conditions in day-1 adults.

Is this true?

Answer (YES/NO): YES